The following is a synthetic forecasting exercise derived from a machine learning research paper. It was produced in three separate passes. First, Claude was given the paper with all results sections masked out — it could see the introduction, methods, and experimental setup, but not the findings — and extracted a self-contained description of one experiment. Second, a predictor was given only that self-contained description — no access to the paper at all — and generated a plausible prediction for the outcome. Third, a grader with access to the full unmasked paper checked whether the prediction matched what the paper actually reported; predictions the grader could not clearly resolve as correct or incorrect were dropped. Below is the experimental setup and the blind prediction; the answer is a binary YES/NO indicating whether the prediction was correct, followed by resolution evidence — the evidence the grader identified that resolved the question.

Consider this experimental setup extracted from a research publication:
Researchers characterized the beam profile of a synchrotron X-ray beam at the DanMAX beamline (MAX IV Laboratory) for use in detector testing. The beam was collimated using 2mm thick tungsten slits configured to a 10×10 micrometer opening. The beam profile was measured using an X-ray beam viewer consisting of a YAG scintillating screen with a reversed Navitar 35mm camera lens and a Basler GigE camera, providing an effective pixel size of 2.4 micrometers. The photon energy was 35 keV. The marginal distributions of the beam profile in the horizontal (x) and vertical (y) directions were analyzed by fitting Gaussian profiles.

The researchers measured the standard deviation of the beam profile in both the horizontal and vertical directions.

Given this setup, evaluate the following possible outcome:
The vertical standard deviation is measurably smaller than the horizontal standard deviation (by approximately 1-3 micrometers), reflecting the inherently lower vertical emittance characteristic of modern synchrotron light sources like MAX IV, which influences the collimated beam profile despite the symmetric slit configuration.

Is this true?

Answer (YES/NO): YES